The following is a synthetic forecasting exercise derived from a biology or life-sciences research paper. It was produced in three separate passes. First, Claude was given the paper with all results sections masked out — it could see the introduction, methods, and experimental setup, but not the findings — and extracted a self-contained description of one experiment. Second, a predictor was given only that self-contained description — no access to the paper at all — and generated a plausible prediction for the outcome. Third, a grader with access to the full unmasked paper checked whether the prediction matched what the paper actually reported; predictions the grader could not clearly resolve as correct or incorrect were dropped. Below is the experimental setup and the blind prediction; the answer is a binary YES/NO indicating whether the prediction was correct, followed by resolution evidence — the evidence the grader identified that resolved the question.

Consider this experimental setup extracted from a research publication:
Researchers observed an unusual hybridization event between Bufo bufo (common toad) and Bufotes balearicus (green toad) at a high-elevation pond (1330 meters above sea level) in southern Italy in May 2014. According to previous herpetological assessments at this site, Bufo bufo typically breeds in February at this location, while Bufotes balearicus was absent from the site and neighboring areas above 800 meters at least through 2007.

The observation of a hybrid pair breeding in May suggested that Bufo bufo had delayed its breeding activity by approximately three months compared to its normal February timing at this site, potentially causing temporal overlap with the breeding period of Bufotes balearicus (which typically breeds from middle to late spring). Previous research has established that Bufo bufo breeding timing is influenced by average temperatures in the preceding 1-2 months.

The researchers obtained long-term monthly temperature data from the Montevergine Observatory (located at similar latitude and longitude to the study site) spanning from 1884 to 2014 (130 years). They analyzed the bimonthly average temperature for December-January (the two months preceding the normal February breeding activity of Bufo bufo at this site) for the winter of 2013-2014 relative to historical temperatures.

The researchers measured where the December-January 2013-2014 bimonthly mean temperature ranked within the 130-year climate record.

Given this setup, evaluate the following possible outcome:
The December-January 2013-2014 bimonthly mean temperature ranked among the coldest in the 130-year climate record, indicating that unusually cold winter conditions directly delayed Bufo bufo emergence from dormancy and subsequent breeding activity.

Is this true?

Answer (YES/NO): NO